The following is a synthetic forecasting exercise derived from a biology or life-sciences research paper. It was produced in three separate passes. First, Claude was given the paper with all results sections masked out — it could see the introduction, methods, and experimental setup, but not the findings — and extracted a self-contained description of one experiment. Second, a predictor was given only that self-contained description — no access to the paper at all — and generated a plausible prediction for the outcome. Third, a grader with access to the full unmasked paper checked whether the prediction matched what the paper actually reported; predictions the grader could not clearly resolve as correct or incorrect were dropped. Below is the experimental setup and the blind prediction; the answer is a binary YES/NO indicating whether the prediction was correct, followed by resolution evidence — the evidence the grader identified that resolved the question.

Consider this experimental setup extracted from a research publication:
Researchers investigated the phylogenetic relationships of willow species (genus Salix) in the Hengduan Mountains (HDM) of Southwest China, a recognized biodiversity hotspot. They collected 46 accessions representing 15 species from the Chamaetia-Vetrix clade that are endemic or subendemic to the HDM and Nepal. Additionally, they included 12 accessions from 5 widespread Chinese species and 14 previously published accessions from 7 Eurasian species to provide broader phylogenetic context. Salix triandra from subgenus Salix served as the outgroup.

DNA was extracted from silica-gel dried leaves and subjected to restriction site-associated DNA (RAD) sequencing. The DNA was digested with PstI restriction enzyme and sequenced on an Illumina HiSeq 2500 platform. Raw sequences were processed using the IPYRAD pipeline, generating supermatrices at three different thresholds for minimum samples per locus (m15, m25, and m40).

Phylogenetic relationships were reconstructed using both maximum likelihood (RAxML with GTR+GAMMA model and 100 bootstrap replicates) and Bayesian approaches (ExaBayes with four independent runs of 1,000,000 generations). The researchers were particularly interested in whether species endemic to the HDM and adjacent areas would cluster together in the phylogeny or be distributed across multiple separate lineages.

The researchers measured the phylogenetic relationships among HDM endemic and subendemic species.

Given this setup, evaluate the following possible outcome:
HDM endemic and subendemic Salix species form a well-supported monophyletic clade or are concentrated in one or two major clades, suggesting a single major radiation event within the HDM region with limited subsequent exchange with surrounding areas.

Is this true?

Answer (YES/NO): YES